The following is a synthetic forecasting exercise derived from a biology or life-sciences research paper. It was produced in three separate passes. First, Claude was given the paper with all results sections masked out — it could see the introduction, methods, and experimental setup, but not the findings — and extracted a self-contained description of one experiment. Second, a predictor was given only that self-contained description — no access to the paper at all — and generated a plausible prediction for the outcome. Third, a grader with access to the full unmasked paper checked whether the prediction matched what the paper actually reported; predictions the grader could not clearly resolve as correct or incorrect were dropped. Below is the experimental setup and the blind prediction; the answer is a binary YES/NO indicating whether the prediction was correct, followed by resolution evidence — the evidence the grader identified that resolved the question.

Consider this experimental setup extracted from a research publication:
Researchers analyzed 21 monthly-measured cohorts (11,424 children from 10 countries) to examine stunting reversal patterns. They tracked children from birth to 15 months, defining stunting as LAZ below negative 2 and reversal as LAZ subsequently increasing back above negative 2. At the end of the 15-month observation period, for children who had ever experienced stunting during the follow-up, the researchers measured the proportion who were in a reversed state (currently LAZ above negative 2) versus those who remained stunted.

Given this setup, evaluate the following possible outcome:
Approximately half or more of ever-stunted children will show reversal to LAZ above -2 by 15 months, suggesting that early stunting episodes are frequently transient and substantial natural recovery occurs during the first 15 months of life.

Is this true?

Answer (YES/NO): NO